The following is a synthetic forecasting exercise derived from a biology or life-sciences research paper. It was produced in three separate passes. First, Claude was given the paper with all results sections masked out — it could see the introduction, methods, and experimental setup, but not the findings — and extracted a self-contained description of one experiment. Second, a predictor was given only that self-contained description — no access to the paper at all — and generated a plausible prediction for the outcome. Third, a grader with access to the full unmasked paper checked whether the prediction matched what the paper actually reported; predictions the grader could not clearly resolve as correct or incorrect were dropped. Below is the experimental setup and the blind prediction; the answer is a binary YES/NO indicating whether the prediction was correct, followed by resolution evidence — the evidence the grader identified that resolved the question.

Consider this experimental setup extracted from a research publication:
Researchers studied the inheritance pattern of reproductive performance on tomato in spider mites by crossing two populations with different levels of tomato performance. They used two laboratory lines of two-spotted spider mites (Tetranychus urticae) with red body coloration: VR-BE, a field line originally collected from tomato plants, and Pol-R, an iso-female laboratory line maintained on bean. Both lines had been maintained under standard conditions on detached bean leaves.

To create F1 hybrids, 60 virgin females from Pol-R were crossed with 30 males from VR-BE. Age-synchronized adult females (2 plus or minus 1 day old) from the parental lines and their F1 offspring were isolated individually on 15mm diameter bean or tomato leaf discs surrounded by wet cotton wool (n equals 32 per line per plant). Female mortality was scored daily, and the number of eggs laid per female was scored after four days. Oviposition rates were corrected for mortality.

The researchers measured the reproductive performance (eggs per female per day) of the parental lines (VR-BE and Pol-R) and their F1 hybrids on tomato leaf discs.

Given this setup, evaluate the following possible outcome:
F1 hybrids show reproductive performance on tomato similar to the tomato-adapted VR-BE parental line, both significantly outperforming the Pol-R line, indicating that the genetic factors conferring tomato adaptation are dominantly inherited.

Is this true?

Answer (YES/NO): YES